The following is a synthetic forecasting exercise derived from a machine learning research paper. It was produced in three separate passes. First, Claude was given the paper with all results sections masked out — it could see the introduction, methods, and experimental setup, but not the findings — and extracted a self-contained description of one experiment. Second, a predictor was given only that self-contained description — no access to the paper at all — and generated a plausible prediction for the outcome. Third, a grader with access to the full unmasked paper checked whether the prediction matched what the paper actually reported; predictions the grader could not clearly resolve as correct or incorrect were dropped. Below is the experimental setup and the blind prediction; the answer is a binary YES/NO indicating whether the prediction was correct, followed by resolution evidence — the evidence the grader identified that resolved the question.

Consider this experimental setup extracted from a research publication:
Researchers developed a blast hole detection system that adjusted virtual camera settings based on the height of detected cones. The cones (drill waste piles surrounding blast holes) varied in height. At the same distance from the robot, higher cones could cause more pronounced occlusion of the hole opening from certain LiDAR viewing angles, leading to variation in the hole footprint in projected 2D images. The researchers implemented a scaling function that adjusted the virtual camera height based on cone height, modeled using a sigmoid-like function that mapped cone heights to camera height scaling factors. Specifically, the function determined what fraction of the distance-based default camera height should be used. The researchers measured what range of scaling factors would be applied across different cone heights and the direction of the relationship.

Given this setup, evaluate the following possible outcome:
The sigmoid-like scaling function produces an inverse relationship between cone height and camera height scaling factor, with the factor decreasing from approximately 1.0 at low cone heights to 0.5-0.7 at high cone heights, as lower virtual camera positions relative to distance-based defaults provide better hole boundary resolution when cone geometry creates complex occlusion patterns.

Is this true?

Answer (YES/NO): NO